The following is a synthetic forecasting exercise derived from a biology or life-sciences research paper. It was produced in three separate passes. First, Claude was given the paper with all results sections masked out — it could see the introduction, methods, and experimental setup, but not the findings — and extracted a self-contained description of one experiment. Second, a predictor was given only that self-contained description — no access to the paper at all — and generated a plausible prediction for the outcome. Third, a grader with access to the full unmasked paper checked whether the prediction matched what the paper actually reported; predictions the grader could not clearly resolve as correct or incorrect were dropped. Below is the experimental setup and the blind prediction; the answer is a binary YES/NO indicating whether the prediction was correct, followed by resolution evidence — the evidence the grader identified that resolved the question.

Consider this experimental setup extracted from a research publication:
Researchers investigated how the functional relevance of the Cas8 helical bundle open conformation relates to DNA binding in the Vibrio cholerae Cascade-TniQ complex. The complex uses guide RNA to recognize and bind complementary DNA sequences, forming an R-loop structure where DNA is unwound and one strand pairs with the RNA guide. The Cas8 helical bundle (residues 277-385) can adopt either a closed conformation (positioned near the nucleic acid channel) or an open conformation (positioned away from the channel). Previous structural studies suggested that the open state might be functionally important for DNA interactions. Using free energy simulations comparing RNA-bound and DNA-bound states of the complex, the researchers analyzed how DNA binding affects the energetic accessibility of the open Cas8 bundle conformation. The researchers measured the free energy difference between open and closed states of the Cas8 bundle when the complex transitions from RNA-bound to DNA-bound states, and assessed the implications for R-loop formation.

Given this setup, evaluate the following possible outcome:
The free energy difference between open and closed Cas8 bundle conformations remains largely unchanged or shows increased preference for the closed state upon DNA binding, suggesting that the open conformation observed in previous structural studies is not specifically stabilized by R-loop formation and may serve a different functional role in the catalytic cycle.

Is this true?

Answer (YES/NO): NO